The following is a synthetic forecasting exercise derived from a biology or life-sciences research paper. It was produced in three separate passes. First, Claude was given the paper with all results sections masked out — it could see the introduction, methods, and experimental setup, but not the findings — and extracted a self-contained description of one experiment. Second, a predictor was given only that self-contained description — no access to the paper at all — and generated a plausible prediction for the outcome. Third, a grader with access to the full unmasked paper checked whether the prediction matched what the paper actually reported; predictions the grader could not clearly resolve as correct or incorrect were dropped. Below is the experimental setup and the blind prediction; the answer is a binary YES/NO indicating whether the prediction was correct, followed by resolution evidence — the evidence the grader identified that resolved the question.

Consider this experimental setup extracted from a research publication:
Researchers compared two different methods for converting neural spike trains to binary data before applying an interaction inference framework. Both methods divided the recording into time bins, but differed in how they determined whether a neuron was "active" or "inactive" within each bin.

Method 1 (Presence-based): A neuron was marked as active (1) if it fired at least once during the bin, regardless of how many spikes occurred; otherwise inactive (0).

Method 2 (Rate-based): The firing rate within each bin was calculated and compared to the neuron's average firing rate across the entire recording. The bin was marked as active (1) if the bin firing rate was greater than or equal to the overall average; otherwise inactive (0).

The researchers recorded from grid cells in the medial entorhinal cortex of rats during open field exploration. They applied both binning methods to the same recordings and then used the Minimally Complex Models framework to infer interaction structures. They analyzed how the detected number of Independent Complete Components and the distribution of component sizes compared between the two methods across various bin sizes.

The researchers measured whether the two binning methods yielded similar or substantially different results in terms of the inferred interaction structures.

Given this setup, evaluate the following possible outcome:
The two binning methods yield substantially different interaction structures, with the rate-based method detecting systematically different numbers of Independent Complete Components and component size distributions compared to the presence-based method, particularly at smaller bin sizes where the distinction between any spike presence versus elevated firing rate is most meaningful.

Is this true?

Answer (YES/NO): NO